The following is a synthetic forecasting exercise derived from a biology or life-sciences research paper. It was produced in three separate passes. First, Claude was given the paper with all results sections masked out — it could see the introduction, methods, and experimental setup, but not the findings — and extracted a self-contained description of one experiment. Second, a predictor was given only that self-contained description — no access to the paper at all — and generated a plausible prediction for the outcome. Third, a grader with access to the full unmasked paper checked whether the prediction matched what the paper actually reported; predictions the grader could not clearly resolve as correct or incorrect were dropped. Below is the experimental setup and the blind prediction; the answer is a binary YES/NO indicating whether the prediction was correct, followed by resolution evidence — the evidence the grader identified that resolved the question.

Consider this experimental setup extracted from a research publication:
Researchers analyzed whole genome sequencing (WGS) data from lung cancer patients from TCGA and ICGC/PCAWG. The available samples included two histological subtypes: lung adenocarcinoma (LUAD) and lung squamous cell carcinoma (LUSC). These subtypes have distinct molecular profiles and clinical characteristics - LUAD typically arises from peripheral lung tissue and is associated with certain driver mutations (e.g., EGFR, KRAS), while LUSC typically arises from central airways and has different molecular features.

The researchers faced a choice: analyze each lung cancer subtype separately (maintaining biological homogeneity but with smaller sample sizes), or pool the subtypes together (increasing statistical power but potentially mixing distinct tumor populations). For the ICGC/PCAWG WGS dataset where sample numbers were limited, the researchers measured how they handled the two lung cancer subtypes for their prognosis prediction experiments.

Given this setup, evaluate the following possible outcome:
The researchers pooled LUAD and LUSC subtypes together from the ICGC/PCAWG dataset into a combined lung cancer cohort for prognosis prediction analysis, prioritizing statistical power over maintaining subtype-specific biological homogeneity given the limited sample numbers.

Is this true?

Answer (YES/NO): YES